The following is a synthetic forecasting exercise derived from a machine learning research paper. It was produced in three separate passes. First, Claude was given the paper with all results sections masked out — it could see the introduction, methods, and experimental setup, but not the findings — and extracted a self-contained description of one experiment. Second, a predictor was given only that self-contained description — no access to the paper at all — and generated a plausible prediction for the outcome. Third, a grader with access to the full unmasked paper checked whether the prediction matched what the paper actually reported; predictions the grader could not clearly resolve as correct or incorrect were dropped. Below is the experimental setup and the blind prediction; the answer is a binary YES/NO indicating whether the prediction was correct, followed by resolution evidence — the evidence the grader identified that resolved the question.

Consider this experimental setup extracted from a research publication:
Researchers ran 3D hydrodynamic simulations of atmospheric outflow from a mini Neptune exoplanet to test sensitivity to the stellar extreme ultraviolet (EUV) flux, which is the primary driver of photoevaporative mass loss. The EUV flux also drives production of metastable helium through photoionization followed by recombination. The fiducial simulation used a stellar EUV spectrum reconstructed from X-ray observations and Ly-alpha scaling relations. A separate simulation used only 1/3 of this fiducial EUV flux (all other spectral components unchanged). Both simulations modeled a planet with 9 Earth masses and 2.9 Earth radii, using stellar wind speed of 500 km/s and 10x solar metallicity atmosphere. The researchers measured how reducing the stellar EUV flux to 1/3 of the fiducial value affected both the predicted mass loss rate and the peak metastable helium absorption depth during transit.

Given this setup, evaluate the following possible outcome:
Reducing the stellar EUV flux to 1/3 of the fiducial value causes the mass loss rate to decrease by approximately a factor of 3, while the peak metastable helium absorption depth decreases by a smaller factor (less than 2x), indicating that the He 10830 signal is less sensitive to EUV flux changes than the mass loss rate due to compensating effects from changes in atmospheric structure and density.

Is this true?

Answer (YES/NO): NO